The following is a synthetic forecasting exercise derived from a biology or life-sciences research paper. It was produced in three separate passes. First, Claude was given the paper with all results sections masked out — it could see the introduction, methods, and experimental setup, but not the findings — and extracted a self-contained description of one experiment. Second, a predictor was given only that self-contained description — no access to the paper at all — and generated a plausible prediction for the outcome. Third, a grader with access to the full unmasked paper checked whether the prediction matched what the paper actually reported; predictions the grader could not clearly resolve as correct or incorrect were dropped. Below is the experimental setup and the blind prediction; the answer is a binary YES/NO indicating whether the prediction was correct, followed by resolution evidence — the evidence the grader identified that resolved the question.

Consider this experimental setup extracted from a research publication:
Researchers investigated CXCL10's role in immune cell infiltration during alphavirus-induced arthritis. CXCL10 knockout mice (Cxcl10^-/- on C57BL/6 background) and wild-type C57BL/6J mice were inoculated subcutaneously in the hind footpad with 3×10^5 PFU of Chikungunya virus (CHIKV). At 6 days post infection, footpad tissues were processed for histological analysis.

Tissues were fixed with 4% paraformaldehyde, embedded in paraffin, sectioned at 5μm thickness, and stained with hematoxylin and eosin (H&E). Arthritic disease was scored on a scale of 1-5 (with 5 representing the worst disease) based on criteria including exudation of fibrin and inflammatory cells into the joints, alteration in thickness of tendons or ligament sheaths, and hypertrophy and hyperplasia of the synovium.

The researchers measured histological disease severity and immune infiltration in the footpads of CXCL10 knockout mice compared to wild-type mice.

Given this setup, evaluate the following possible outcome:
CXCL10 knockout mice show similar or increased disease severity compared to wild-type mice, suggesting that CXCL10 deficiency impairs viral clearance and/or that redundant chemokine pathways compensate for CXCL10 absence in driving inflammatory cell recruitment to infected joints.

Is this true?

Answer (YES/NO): NO